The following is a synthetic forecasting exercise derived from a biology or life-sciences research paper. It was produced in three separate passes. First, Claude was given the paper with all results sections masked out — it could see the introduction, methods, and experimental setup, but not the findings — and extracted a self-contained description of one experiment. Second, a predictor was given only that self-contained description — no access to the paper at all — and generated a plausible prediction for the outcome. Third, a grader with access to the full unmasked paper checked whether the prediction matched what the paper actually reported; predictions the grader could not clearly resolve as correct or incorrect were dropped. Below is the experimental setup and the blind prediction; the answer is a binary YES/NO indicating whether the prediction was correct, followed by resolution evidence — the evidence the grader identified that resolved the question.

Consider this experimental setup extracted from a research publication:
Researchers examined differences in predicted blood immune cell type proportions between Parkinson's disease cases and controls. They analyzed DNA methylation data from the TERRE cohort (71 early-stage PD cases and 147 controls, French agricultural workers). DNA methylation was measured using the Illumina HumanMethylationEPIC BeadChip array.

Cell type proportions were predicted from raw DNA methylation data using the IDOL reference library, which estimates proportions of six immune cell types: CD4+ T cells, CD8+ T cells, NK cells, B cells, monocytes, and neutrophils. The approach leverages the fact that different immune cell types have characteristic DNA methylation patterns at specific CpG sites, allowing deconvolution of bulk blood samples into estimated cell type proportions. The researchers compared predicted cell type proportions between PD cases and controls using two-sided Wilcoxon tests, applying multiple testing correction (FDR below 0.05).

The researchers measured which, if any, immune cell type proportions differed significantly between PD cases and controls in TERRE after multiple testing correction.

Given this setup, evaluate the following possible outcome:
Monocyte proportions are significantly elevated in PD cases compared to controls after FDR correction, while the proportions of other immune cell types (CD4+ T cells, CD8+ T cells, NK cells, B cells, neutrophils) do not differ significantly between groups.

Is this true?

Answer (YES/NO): NO